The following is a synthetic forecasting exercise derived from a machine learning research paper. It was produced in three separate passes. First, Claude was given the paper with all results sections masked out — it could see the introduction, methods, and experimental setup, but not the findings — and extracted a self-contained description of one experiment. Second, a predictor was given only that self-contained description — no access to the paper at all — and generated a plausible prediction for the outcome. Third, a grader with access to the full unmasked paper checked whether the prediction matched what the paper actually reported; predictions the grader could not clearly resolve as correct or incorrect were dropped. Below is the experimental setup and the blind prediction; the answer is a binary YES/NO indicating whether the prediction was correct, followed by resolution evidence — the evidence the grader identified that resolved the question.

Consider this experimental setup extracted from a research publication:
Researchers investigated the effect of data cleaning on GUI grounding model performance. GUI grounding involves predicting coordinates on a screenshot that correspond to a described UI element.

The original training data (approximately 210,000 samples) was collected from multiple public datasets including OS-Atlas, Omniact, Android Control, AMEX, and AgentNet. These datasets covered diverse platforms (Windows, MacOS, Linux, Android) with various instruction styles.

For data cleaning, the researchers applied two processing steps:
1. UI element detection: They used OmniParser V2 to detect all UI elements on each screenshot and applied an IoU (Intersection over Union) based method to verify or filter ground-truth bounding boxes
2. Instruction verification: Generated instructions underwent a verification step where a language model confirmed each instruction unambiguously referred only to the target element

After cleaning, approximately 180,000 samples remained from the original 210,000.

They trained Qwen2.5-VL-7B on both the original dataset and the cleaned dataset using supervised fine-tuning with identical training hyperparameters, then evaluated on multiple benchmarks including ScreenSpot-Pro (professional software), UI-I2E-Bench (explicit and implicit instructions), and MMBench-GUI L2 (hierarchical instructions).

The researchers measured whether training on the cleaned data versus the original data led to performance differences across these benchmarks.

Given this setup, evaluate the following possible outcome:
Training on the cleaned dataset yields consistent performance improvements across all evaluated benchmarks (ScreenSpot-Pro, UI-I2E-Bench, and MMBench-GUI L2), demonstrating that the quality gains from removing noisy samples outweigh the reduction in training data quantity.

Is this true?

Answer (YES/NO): YES